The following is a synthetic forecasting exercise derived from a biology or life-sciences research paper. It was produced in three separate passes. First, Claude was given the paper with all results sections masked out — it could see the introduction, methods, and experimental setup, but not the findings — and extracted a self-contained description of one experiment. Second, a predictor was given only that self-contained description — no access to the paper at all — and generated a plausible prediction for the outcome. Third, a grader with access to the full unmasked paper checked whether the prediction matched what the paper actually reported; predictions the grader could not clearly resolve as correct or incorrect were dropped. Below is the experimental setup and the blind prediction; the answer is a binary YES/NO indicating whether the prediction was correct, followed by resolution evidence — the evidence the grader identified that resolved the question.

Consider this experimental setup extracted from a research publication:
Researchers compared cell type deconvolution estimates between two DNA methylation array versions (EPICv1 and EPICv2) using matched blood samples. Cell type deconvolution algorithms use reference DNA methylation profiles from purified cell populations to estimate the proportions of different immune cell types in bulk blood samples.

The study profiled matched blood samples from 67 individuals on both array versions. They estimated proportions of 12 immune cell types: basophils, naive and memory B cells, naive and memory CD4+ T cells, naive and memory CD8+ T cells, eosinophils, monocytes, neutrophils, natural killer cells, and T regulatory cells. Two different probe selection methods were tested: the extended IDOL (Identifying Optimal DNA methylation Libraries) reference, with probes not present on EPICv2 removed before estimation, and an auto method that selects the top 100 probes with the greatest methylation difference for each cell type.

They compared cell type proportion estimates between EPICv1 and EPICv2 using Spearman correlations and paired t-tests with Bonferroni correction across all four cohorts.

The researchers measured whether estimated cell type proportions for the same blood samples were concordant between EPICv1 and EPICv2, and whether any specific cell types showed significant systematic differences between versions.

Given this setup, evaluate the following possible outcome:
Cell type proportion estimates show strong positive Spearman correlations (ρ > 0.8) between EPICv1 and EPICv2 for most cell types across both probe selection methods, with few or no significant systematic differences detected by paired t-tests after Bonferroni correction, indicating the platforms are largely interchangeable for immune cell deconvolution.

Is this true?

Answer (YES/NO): NO